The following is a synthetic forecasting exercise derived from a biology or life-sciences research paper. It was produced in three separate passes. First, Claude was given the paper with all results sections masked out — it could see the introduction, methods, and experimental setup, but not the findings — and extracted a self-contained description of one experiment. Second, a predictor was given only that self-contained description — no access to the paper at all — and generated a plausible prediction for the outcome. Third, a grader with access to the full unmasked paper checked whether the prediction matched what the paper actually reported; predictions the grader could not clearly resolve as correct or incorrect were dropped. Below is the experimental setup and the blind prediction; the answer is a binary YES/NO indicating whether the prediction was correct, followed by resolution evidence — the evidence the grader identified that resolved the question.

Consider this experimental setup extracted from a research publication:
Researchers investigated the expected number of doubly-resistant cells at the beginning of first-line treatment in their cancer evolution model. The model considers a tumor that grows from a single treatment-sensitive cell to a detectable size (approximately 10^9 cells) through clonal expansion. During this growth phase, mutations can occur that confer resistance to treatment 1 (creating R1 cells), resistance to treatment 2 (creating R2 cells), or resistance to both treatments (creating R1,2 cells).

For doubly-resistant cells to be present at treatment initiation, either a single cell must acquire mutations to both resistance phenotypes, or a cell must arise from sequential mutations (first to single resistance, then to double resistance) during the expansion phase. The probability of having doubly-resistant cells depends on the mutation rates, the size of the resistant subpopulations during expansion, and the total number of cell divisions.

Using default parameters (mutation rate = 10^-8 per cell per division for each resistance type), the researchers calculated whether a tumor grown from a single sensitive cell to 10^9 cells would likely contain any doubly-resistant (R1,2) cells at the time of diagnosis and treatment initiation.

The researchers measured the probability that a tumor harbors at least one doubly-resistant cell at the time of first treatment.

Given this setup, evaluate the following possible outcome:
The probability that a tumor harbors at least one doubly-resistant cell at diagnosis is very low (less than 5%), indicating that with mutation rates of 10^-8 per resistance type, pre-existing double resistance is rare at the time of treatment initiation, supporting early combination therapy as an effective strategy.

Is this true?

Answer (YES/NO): YES